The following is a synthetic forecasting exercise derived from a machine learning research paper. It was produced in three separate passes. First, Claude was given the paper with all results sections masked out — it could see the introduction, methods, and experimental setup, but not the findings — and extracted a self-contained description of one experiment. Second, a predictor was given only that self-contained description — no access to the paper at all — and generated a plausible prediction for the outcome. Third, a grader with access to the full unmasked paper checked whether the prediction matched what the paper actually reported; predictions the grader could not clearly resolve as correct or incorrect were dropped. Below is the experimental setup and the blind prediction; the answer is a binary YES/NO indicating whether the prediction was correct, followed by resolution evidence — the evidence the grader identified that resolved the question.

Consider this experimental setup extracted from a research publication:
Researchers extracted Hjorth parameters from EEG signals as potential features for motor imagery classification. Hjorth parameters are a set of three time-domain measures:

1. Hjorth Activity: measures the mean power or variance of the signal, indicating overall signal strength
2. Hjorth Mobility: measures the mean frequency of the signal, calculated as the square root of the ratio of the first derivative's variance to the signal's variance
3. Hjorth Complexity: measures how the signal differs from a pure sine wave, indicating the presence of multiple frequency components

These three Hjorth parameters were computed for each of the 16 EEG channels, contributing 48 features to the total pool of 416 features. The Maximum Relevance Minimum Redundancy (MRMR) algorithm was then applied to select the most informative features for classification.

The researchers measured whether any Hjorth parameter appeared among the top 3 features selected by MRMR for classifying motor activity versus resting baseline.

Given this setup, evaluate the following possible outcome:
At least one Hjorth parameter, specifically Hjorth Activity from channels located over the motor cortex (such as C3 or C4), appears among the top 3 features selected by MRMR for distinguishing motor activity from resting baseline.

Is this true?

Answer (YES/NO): NO